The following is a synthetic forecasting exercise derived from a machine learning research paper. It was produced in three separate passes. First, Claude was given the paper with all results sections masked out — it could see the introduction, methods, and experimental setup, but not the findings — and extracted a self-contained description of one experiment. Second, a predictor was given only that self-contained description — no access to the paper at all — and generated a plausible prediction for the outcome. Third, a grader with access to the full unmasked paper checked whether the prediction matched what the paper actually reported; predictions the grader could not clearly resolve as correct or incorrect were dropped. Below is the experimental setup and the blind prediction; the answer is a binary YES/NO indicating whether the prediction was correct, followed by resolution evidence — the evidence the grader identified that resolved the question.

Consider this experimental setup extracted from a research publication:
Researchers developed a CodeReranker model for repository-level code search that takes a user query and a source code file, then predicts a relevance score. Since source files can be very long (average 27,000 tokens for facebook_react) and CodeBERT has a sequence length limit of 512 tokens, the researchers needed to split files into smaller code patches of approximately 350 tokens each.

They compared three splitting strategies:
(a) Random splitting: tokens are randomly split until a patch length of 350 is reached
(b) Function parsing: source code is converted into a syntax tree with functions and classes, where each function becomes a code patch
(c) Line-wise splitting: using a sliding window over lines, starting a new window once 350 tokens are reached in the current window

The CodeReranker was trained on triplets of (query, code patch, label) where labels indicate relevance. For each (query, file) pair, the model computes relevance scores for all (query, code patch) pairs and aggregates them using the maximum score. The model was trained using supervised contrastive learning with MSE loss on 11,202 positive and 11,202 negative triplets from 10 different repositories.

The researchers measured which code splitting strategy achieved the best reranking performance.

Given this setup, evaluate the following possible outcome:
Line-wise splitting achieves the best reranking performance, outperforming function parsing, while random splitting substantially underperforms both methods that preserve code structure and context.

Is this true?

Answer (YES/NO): YES